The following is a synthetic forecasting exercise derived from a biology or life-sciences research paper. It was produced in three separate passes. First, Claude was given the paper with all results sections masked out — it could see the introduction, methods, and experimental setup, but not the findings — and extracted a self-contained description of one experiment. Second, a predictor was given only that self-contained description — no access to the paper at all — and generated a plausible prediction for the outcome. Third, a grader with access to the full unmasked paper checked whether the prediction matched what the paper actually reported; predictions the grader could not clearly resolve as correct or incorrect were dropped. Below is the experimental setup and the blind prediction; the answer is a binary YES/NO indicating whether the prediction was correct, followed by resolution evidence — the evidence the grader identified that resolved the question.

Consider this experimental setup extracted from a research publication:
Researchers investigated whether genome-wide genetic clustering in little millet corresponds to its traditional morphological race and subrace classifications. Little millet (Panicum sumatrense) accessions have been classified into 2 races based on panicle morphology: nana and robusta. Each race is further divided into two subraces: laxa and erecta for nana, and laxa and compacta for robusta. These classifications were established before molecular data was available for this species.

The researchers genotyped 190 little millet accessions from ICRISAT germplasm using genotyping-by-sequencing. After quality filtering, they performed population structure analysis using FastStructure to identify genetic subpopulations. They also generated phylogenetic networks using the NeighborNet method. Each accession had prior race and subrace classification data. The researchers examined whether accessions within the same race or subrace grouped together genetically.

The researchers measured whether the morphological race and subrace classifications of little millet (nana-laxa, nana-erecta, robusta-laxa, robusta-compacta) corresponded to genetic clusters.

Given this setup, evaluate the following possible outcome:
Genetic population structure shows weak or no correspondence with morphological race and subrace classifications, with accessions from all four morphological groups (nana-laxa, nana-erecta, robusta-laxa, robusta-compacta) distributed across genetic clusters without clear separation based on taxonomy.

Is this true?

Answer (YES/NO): YES